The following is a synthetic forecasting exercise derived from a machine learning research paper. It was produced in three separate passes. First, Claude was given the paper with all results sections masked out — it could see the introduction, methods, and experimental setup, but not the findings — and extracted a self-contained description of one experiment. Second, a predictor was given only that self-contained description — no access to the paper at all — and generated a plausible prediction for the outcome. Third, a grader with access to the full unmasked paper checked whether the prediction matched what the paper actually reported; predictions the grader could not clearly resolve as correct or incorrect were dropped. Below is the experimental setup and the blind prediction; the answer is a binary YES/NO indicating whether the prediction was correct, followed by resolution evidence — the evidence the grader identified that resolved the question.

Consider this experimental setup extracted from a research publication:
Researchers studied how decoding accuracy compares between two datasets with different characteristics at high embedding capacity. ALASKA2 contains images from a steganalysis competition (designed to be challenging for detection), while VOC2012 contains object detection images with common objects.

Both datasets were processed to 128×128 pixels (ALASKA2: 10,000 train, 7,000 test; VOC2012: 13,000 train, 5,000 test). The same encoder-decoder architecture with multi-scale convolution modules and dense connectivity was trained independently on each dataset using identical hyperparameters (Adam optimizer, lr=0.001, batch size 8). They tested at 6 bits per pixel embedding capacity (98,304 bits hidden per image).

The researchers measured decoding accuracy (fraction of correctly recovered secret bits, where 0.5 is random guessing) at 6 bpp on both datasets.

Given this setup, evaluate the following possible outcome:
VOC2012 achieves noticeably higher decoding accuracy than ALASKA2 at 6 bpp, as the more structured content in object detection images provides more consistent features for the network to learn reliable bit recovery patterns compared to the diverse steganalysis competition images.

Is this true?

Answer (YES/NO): YES